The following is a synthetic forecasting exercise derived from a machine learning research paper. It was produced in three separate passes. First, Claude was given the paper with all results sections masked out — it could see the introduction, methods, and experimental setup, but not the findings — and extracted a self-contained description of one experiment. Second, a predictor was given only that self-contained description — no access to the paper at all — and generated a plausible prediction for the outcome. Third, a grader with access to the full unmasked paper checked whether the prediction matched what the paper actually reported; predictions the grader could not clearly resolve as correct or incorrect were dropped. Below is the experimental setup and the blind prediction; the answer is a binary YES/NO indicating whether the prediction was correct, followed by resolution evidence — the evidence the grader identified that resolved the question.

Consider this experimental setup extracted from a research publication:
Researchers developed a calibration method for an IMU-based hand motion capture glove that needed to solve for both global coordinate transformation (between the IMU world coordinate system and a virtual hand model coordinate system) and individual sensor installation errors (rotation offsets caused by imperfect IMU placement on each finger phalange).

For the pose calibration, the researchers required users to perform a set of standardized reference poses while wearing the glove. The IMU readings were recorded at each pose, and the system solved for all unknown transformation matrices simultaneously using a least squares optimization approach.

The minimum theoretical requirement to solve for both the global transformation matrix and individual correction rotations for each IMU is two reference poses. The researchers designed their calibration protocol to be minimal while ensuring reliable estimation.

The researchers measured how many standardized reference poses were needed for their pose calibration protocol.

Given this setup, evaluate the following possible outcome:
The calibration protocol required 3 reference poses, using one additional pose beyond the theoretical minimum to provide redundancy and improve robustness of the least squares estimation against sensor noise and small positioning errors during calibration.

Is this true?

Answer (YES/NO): YES